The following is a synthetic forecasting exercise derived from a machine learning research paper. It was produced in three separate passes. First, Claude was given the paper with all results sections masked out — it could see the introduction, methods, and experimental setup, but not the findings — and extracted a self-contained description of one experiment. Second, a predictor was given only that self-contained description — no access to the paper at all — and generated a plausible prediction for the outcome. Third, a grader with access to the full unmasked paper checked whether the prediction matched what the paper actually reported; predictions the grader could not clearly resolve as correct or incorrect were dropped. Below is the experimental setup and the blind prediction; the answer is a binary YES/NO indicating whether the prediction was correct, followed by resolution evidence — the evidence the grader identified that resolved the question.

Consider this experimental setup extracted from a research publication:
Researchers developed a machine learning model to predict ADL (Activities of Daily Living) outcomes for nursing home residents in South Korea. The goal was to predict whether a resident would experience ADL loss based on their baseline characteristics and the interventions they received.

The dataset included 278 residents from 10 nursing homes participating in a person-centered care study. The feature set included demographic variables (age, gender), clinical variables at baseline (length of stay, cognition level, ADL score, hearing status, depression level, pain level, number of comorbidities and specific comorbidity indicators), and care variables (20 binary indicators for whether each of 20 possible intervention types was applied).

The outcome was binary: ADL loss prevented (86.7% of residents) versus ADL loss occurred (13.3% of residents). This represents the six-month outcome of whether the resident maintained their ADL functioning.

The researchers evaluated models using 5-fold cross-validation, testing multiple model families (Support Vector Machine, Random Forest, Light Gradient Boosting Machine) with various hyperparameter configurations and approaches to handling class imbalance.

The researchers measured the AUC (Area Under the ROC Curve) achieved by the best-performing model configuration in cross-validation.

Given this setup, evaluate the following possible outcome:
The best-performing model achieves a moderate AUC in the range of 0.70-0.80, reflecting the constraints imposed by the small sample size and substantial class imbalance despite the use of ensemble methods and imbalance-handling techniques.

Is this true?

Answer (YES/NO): NO